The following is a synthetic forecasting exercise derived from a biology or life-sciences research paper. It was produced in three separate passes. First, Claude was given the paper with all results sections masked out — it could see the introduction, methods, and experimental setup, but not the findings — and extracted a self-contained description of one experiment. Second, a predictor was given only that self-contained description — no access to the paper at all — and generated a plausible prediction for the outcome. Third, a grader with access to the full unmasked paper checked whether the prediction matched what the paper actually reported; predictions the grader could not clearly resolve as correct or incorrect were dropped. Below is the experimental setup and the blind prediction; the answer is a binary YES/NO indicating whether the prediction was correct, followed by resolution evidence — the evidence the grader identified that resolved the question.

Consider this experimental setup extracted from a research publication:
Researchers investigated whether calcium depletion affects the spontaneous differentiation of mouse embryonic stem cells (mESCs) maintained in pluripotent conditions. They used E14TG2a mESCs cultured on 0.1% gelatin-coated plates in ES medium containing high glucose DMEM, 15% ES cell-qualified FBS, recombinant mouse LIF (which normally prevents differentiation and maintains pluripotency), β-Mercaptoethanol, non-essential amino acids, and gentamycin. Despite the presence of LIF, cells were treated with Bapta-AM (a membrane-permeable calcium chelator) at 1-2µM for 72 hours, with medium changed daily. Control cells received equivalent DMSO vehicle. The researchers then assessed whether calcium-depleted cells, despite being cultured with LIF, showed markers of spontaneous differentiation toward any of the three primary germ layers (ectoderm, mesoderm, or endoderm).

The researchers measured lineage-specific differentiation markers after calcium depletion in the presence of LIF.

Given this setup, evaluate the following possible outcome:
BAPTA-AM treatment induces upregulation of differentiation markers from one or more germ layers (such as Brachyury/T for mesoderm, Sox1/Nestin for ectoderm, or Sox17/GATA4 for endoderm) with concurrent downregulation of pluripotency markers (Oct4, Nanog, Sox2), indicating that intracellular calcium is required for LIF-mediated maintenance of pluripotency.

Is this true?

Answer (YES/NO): NO